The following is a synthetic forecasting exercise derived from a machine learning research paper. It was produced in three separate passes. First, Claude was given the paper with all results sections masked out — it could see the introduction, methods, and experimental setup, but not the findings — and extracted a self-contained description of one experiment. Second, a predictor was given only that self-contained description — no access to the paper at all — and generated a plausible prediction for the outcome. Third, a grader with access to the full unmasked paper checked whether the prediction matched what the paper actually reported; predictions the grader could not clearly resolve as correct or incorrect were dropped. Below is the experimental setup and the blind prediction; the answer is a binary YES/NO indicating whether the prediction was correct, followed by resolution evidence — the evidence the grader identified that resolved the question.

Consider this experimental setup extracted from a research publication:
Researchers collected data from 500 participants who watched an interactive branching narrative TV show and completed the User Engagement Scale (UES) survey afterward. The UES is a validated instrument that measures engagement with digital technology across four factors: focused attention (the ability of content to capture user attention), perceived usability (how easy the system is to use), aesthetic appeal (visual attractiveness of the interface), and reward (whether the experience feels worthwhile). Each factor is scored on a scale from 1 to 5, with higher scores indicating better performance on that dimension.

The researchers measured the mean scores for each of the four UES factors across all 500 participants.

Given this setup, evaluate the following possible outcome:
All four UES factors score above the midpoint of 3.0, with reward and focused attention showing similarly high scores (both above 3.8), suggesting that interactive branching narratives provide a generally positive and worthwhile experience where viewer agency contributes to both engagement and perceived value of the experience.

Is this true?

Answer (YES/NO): NO